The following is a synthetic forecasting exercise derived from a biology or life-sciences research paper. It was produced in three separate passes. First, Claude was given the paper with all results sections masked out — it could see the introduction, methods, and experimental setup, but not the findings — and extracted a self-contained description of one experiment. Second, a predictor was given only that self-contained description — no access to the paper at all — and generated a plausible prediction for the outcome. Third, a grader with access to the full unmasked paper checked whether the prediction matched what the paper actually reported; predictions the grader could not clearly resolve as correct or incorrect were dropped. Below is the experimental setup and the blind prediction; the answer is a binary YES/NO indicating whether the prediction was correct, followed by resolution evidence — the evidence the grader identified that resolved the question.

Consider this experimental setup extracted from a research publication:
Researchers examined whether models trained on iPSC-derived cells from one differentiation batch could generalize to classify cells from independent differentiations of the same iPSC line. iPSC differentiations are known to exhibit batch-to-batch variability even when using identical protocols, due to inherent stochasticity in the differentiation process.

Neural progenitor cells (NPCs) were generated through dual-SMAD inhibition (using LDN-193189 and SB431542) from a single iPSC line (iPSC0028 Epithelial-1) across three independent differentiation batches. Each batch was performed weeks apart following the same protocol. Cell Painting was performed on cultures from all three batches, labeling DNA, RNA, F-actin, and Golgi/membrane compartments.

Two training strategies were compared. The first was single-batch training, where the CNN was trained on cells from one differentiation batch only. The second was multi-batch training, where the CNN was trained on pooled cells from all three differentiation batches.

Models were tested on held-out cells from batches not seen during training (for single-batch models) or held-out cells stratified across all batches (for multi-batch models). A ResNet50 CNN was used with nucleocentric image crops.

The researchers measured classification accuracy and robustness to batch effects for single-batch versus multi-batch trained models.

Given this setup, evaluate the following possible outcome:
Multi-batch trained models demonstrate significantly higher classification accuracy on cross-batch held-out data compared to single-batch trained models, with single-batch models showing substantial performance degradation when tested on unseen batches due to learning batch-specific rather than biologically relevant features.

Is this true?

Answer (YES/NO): YES